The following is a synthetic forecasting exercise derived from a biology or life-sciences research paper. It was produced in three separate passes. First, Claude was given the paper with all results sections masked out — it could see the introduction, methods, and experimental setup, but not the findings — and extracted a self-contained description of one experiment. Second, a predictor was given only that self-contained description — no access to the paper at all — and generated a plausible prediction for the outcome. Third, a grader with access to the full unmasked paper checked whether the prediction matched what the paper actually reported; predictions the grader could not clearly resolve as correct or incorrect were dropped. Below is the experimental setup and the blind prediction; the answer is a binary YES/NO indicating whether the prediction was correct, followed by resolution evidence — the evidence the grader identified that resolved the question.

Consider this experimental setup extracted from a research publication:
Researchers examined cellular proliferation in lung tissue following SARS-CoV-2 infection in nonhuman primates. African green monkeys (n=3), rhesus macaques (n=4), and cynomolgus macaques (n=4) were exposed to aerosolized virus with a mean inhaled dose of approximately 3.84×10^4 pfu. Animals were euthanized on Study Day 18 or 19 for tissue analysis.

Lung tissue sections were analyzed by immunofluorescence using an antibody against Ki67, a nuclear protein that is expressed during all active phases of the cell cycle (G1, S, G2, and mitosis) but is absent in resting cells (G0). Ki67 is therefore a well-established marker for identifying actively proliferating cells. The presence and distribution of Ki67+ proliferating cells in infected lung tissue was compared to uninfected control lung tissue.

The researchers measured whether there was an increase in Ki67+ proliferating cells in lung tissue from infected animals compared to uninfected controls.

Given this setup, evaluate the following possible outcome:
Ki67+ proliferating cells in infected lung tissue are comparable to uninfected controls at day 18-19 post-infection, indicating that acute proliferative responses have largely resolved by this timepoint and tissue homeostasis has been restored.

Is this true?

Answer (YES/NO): NO